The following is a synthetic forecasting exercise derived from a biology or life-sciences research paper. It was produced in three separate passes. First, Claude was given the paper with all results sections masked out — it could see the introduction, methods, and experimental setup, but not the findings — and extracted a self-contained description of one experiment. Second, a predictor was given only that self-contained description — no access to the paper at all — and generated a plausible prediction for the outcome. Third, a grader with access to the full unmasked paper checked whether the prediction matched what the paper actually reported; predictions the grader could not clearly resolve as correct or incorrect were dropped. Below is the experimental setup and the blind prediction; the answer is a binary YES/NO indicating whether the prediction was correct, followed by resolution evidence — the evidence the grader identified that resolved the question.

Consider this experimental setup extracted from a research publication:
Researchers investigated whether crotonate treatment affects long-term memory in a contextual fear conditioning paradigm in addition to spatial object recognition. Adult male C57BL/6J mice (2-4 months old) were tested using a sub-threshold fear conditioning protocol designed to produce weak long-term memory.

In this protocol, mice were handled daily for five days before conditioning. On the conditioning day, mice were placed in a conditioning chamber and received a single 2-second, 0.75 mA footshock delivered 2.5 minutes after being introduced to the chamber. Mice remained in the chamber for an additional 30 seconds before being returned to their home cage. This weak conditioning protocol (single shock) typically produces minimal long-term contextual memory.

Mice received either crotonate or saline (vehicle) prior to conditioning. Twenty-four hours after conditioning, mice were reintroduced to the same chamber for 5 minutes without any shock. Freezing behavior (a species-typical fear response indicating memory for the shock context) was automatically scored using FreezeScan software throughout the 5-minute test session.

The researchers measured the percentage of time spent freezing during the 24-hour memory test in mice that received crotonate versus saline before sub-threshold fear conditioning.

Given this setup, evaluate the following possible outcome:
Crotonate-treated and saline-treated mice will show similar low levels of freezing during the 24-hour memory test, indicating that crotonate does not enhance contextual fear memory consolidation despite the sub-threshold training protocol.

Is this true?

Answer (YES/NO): NO